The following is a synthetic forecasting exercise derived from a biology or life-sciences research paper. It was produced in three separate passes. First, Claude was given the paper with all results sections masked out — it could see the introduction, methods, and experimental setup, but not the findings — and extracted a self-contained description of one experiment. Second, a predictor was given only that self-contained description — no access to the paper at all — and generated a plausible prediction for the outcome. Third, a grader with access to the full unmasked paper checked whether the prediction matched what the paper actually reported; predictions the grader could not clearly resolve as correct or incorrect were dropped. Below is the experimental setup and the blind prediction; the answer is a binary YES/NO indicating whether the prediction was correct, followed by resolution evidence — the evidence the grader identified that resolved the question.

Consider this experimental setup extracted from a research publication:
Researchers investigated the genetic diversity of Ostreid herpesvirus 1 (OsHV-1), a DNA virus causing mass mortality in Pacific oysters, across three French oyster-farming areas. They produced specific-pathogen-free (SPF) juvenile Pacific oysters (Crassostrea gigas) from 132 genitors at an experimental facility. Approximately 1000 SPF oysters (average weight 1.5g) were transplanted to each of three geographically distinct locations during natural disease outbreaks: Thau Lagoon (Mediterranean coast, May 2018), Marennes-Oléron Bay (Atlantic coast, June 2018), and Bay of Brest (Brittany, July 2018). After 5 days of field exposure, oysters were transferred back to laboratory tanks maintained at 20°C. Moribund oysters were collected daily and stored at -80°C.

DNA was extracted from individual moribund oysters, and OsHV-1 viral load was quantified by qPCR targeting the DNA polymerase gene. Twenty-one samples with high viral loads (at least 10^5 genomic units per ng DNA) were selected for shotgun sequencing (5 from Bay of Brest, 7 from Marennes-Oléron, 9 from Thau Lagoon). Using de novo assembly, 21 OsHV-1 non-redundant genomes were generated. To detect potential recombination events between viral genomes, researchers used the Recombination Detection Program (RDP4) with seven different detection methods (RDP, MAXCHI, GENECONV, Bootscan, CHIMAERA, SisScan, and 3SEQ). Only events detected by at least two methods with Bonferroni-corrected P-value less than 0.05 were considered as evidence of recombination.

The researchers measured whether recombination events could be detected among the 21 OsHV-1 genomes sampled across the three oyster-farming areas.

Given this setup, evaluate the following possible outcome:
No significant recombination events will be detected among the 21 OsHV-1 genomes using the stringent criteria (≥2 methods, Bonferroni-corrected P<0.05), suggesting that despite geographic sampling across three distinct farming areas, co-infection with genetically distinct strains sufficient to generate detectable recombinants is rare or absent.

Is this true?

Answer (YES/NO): NO